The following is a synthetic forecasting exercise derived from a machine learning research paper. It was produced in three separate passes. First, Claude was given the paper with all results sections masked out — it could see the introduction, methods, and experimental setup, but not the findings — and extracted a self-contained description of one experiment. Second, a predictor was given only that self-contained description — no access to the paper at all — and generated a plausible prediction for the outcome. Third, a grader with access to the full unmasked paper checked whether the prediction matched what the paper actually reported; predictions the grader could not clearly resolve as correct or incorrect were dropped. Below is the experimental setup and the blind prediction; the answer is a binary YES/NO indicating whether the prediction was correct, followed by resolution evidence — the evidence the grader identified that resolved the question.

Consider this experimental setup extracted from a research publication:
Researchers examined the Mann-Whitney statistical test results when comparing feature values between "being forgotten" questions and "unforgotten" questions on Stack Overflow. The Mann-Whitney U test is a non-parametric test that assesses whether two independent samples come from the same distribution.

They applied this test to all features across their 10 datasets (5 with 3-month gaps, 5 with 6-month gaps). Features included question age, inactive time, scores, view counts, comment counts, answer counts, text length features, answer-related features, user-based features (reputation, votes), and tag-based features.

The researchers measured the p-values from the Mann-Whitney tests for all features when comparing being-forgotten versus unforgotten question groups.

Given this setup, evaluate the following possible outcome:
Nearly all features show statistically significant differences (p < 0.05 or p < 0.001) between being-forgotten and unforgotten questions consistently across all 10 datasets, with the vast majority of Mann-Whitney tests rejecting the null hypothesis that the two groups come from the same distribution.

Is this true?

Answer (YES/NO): YES